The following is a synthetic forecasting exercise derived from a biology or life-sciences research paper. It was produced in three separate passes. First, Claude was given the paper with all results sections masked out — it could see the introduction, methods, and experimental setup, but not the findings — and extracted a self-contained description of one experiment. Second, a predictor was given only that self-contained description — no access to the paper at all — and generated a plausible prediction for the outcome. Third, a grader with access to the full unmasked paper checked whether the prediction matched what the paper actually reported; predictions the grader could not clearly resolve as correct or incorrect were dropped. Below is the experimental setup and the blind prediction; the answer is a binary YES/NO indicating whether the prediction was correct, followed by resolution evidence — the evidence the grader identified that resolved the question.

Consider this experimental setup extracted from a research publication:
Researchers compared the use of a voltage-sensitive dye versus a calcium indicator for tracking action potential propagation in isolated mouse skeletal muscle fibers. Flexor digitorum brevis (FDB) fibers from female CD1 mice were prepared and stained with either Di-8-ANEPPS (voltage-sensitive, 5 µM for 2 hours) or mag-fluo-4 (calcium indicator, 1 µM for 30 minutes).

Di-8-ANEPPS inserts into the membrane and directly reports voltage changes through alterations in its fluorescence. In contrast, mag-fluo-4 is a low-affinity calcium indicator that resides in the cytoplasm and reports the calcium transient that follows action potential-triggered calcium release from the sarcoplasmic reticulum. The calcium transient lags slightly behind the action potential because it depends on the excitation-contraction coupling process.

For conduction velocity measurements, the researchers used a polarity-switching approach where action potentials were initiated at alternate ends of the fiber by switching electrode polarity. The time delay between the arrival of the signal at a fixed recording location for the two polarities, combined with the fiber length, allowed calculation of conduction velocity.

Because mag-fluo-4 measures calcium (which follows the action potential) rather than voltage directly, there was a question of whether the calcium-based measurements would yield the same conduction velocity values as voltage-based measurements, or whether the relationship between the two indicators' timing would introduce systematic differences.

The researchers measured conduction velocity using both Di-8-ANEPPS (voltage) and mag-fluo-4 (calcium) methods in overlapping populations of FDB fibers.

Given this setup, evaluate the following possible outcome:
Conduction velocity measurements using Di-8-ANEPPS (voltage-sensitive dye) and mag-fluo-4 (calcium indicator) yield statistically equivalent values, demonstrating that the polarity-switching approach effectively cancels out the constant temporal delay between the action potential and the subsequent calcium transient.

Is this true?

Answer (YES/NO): YES